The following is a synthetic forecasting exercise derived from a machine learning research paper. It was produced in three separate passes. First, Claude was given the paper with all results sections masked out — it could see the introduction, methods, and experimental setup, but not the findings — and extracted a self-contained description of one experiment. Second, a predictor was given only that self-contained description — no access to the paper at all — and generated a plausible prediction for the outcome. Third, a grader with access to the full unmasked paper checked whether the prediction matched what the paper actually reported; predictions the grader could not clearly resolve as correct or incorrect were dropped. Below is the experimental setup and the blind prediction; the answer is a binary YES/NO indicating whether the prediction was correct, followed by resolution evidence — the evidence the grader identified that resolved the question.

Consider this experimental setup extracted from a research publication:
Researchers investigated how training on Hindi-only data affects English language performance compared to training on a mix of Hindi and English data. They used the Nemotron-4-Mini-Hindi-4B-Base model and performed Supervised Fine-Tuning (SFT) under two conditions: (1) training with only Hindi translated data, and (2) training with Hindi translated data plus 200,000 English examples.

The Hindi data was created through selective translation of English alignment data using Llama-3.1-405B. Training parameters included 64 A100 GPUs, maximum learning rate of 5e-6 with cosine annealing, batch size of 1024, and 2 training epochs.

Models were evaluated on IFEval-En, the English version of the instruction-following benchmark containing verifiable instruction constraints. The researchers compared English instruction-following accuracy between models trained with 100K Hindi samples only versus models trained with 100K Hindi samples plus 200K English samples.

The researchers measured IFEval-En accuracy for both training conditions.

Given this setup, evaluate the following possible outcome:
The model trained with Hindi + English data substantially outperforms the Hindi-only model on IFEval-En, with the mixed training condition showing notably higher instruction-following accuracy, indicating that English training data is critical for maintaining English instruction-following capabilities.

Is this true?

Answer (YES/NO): YES